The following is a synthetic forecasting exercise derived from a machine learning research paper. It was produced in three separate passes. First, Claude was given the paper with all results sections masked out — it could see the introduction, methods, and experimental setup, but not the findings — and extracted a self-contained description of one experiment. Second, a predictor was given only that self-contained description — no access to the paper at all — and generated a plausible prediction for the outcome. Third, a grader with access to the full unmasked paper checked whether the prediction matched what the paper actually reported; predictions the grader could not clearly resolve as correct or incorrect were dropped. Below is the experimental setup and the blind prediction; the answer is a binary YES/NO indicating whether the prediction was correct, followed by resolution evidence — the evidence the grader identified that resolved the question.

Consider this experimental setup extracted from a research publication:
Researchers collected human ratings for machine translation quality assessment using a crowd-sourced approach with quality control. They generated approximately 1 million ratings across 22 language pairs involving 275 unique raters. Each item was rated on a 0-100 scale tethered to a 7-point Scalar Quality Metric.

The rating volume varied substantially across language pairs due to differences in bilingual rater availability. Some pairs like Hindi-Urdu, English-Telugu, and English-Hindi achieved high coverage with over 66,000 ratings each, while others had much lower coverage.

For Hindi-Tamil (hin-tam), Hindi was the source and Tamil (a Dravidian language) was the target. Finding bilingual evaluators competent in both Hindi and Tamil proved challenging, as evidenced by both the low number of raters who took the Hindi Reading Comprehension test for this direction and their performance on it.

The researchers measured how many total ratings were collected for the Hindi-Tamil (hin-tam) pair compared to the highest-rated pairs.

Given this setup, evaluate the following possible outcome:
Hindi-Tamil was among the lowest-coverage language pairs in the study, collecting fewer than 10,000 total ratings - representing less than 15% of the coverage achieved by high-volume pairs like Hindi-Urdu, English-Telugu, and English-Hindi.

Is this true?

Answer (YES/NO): YES